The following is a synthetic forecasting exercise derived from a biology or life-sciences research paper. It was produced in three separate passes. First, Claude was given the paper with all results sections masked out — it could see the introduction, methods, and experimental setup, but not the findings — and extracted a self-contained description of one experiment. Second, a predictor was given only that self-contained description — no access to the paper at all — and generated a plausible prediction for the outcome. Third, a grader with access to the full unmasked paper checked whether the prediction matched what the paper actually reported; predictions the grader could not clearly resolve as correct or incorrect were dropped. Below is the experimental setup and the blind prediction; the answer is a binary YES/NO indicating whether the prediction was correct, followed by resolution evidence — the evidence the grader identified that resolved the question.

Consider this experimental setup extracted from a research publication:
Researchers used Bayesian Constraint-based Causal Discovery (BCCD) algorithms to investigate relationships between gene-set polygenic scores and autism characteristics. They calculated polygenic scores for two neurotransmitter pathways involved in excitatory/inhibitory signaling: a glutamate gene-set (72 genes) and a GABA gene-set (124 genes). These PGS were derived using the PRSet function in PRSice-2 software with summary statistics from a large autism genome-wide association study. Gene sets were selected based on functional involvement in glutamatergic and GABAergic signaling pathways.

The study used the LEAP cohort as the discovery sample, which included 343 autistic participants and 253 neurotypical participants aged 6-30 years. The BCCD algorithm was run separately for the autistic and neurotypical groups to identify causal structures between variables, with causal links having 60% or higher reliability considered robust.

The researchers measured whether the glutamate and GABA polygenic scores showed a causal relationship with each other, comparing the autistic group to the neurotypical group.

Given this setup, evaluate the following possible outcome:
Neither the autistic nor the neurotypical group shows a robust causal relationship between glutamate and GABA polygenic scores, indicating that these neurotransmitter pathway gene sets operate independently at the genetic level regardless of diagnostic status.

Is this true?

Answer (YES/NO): NO